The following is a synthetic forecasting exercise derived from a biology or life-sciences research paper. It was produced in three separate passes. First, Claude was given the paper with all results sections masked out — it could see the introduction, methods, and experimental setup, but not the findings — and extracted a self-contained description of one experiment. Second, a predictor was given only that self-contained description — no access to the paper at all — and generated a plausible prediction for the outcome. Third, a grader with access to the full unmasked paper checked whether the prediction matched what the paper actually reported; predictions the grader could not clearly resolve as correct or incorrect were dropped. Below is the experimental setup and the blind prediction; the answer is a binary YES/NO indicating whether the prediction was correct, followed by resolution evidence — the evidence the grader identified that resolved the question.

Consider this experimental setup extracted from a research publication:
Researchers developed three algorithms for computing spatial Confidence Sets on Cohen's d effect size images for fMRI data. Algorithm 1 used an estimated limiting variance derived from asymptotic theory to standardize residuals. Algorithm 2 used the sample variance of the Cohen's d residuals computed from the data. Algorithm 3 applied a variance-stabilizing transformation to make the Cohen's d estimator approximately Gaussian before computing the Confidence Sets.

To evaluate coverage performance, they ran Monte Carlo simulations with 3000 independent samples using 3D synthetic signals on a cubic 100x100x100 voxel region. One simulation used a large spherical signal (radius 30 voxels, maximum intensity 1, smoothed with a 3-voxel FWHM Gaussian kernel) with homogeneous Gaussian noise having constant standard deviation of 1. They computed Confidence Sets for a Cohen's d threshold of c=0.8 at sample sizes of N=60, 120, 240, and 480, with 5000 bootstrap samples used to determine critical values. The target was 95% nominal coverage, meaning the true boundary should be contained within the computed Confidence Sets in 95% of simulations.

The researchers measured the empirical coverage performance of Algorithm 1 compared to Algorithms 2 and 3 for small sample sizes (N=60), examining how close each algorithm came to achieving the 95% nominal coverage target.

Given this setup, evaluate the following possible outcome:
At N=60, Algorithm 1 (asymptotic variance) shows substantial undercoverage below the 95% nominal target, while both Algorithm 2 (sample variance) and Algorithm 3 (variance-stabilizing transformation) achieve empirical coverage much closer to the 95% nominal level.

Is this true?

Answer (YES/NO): NO